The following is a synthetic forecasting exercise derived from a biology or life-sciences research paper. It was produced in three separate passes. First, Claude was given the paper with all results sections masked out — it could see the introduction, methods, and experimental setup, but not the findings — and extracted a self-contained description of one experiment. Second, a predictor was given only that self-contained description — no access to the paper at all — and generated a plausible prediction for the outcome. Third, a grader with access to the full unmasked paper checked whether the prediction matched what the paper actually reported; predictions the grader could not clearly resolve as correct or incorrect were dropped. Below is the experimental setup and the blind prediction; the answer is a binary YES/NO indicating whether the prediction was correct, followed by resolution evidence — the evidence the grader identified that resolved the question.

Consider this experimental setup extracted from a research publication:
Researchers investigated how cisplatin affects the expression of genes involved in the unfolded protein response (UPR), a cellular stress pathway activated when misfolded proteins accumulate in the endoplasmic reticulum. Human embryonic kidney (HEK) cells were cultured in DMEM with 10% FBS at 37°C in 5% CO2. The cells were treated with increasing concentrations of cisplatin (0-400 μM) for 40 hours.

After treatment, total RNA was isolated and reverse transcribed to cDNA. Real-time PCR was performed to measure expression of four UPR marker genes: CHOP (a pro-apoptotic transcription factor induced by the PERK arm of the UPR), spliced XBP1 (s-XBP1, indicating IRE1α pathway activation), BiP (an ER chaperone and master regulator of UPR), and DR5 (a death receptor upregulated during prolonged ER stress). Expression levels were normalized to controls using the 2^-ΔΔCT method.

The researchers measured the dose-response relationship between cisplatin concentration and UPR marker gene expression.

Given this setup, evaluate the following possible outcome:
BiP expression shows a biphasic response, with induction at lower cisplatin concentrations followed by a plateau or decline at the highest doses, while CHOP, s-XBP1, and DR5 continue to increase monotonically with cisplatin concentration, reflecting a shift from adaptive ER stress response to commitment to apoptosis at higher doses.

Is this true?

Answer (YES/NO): NO